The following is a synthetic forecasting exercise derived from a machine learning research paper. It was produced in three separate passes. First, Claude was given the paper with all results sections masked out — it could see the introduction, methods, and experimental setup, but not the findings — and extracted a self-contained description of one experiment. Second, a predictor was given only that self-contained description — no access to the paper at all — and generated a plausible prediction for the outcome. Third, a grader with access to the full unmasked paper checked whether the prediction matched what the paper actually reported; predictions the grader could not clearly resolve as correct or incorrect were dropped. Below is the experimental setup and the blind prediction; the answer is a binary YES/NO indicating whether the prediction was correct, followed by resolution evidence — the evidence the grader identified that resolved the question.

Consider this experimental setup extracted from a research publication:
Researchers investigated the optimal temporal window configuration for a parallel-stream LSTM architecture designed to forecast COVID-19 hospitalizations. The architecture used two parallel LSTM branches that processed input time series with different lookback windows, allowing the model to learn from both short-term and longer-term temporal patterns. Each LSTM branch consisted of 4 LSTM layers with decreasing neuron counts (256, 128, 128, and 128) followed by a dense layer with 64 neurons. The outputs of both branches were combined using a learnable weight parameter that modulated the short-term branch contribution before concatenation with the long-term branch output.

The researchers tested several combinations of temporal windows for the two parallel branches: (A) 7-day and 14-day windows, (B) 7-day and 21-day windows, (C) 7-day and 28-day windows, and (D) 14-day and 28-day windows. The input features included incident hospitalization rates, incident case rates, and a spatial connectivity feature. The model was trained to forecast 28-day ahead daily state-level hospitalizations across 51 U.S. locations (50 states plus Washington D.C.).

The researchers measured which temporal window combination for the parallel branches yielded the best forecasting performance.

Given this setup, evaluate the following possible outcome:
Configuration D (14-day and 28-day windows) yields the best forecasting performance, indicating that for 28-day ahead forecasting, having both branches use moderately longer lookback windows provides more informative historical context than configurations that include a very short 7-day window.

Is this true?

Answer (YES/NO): NO